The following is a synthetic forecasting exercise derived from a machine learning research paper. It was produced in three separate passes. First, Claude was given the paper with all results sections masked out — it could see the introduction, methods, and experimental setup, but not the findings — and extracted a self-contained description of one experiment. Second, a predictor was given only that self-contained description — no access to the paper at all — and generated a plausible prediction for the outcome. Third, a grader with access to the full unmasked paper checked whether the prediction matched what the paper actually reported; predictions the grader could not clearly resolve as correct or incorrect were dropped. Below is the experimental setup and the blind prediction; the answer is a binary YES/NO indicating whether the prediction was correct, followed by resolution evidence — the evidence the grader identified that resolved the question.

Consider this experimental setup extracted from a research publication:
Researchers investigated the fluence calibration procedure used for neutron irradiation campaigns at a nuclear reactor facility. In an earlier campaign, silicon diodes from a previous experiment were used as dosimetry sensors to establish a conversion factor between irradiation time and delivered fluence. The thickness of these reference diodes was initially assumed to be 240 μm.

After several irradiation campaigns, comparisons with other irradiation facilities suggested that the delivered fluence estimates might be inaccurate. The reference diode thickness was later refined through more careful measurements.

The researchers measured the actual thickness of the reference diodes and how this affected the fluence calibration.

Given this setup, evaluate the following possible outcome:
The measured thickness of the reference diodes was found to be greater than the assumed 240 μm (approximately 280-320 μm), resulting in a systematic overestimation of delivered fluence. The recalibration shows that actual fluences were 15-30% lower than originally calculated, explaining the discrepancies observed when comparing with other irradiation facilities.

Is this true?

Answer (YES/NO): YES